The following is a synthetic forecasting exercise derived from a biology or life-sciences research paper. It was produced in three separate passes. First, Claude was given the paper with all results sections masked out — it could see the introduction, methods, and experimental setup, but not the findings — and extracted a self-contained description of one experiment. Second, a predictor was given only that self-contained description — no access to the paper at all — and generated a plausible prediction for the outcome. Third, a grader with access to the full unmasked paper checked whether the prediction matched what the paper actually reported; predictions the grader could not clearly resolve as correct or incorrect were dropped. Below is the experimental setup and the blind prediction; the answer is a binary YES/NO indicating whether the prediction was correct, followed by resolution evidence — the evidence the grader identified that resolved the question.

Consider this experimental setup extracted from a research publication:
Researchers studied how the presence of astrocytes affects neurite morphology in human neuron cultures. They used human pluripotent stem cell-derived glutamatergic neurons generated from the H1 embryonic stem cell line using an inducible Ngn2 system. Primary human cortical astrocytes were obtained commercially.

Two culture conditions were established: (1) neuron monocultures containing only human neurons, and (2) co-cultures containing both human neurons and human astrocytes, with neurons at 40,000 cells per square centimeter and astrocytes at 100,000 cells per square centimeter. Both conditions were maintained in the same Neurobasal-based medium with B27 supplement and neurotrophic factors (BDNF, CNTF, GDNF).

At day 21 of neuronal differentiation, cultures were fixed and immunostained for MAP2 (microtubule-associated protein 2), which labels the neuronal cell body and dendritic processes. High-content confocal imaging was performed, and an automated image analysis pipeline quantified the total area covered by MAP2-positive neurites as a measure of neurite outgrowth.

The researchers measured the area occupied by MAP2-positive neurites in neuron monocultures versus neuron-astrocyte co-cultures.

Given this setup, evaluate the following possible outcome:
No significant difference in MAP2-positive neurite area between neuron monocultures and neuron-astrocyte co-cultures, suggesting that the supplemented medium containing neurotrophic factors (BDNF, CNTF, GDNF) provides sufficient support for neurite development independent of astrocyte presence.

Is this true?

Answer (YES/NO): NO